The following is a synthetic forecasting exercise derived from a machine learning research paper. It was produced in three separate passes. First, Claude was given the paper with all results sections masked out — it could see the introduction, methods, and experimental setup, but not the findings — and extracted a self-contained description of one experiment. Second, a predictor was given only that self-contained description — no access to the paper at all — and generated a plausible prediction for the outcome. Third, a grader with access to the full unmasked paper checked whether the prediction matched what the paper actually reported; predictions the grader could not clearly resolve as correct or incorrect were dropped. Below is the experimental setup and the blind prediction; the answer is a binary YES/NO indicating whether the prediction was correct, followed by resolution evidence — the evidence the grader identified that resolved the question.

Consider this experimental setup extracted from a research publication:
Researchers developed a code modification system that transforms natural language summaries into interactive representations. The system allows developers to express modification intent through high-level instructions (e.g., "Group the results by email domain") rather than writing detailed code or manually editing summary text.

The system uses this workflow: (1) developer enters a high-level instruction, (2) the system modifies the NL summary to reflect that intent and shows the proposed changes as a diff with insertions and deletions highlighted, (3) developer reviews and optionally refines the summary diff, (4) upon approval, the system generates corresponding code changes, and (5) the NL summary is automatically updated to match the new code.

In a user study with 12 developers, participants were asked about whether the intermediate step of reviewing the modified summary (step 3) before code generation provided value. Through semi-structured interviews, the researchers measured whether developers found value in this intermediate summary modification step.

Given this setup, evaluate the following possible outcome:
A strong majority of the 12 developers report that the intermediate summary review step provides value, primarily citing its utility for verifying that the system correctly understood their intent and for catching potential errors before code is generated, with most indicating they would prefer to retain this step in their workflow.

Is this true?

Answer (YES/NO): YES